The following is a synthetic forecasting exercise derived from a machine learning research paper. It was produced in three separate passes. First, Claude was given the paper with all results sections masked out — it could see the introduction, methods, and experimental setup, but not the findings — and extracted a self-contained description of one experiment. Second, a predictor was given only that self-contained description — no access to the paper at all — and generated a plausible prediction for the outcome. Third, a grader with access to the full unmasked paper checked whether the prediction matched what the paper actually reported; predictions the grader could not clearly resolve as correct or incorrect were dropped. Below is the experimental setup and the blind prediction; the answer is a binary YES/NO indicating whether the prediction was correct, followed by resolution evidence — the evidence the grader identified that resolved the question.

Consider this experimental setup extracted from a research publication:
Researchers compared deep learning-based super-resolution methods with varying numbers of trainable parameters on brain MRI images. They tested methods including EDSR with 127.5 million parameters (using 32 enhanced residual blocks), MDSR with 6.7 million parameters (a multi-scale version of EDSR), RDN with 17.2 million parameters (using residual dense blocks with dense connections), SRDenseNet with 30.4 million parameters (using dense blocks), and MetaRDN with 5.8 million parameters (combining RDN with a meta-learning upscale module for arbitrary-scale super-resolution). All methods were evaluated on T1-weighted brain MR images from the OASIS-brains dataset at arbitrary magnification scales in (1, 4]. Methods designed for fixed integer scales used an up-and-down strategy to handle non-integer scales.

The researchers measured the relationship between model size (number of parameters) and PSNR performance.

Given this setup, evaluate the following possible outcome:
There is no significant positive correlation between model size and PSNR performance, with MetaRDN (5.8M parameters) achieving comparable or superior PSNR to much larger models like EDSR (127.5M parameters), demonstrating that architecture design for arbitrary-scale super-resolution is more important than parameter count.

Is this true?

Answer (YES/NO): YES